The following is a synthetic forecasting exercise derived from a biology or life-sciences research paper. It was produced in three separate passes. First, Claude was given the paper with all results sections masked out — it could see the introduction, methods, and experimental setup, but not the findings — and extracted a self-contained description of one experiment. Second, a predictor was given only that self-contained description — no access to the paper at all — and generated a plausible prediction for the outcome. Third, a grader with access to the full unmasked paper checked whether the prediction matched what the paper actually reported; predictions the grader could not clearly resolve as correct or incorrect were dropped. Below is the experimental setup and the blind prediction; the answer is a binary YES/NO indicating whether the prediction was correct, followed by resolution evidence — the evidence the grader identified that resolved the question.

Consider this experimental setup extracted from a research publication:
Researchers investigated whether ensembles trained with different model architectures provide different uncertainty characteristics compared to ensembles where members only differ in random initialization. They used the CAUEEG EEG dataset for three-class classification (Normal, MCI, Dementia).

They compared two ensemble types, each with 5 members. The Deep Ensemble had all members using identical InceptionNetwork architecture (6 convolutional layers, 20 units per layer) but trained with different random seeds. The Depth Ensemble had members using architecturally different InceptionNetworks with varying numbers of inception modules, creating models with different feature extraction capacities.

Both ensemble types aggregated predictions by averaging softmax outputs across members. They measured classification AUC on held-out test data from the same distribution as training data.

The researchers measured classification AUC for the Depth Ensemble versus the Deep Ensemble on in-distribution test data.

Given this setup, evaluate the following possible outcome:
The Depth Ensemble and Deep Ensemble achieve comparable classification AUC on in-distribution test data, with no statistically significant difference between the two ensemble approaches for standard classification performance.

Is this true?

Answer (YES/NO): YES